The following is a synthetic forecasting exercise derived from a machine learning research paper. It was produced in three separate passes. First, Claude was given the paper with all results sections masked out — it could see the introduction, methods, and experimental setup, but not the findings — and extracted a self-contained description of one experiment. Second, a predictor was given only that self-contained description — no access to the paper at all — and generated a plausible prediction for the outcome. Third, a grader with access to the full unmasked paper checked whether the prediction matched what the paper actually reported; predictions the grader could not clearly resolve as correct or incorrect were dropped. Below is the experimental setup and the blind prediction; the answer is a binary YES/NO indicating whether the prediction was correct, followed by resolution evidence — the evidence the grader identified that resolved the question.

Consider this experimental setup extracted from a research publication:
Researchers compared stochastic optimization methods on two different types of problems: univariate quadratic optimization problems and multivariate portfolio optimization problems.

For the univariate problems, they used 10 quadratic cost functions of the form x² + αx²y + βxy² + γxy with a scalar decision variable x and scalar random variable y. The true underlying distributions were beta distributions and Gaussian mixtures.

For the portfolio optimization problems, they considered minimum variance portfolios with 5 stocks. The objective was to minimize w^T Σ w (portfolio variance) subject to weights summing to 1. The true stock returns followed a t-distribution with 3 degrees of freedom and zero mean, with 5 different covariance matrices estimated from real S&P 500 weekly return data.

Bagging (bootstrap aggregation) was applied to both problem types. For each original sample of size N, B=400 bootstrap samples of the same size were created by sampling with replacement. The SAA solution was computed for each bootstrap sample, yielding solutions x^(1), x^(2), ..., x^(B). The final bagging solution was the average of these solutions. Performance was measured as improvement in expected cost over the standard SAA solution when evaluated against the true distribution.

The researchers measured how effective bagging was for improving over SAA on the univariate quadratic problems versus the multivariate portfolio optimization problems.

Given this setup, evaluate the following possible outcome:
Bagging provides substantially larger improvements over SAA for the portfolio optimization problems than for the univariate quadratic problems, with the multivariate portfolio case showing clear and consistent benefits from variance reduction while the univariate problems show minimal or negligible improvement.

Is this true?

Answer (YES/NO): YES